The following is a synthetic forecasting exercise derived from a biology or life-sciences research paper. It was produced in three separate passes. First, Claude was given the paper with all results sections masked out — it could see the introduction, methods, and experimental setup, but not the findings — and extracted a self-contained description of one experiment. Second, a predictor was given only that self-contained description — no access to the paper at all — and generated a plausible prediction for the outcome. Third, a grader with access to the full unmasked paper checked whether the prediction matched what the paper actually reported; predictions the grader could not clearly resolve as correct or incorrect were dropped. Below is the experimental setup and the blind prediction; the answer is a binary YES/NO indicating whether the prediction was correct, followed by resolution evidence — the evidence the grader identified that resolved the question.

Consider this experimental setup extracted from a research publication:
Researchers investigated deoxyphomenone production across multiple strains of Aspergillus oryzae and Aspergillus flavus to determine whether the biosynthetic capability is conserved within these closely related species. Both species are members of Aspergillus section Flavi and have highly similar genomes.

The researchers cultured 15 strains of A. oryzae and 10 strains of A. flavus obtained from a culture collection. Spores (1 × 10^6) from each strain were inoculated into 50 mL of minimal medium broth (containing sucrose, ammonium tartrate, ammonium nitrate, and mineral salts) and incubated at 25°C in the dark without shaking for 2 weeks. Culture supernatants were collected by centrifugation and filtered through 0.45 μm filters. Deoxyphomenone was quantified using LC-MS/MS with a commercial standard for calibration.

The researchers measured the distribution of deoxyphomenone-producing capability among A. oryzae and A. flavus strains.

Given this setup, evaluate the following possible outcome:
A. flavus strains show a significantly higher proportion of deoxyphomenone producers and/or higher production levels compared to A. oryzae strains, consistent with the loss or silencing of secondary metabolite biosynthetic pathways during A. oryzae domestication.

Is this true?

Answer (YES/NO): YES